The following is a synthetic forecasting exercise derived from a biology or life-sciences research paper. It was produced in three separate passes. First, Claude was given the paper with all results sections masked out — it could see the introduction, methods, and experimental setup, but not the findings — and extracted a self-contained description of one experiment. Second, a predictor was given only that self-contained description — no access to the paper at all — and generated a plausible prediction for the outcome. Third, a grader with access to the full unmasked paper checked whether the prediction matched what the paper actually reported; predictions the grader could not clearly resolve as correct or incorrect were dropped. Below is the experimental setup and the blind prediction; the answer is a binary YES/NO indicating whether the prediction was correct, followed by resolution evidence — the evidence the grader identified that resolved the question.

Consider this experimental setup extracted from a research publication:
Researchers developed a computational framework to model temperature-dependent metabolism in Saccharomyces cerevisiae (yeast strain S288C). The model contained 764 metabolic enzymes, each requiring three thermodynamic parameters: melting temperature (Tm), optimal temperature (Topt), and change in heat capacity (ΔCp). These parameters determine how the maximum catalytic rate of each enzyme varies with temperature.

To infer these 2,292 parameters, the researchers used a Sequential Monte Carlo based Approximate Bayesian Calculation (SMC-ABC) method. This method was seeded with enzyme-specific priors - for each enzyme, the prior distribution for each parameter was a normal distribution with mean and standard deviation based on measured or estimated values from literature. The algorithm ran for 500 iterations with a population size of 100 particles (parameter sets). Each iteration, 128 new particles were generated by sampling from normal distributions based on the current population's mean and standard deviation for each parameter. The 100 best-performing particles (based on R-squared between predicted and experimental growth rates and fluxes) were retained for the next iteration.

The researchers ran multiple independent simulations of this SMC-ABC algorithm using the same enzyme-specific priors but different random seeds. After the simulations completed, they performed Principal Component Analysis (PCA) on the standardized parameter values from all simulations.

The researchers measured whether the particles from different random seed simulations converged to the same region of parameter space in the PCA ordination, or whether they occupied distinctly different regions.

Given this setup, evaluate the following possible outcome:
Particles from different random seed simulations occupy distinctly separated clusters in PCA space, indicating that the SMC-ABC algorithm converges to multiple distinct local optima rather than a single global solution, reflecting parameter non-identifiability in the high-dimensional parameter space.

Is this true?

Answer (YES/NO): YES